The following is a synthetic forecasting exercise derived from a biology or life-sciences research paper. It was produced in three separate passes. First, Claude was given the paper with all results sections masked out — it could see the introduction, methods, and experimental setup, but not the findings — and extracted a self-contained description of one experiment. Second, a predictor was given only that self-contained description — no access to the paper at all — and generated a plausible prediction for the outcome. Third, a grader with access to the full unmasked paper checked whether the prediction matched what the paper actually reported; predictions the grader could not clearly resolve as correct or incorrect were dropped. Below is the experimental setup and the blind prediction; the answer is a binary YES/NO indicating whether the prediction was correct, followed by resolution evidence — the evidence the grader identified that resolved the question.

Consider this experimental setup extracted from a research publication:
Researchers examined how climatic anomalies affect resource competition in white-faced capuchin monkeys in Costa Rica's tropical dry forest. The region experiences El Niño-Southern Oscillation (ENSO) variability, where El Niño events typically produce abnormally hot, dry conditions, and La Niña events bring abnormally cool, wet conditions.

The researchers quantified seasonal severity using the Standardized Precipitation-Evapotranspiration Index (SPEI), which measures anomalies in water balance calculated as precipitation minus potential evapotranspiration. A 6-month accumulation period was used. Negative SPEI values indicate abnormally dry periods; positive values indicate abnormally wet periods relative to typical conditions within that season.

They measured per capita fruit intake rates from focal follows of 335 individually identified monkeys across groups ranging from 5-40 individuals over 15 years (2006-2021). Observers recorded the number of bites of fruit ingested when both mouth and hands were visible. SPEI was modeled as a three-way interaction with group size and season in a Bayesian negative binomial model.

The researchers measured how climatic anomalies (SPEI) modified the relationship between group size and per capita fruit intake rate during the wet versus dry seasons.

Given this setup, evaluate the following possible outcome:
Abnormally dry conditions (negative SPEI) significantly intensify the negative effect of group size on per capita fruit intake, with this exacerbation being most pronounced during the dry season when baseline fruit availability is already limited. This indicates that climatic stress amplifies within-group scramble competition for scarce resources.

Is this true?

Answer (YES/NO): NO